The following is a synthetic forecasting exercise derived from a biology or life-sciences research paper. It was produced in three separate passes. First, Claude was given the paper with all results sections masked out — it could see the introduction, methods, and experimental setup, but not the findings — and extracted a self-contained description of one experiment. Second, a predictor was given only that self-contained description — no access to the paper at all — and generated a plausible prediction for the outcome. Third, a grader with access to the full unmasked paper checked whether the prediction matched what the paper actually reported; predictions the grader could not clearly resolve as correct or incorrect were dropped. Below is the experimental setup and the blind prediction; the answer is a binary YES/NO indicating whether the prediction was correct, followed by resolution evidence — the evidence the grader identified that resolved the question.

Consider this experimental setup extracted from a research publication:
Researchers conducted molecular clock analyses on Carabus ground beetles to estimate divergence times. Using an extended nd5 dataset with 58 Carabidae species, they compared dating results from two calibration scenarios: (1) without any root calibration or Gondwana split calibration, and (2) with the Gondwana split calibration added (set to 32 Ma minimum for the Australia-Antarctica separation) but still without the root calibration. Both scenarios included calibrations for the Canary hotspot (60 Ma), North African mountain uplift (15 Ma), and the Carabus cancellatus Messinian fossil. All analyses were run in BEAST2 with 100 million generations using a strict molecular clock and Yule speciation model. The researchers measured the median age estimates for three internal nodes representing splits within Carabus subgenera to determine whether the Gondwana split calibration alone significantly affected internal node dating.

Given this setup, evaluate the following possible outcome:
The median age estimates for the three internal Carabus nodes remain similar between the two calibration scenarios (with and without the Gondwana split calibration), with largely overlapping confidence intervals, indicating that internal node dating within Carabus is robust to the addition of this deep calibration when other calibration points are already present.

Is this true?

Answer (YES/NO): NO